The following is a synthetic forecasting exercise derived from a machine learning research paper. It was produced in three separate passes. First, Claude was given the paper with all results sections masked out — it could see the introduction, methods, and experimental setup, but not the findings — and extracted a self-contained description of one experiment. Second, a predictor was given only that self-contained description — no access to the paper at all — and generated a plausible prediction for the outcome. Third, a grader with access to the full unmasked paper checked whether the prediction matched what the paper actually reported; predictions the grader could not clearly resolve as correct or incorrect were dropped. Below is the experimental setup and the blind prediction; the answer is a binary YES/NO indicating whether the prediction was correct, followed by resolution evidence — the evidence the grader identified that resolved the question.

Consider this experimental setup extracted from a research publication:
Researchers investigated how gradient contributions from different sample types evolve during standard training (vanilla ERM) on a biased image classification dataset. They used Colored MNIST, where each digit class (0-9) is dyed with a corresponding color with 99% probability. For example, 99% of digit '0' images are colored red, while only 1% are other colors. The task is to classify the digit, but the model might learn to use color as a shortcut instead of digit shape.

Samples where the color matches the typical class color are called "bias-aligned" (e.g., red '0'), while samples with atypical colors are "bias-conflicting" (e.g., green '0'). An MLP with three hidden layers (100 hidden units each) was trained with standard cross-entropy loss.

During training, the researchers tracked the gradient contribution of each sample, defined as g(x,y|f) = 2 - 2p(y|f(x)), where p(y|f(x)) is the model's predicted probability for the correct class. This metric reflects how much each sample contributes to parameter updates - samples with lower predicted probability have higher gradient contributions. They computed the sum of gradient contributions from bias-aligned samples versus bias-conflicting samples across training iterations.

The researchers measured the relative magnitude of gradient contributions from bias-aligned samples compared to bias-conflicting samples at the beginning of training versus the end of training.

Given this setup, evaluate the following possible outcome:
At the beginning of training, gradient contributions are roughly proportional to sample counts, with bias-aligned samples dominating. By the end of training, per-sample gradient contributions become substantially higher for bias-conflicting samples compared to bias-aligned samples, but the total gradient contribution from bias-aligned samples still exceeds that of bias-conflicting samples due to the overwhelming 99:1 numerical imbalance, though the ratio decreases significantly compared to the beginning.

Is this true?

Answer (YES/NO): YES